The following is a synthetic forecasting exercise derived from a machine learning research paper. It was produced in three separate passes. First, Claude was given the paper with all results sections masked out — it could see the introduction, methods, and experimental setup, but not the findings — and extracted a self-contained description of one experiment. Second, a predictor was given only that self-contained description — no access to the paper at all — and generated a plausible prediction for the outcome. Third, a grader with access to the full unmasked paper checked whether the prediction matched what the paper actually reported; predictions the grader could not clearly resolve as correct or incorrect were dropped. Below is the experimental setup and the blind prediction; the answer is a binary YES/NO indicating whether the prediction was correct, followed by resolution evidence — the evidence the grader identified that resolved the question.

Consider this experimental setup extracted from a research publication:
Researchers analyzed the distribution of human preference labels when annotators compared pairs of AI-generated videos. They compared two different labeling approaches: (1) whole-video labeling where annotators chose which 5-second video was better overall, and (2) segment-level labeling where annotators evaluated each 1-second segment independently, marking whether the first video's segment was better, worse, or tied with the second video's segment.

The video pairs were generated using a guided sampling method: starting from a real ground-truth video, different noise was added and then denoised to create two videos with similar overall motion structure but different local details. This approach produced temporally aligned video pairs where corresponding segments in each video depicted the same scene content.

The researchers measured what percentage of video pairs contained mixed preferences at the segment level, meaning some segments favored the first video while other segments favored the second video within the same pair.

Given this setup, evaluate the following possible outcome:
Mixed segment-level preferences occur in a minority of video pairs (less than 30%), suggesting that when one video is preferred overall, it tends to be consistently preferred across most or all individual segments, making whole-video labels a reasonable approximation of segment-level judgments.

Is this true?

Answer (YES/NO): NO